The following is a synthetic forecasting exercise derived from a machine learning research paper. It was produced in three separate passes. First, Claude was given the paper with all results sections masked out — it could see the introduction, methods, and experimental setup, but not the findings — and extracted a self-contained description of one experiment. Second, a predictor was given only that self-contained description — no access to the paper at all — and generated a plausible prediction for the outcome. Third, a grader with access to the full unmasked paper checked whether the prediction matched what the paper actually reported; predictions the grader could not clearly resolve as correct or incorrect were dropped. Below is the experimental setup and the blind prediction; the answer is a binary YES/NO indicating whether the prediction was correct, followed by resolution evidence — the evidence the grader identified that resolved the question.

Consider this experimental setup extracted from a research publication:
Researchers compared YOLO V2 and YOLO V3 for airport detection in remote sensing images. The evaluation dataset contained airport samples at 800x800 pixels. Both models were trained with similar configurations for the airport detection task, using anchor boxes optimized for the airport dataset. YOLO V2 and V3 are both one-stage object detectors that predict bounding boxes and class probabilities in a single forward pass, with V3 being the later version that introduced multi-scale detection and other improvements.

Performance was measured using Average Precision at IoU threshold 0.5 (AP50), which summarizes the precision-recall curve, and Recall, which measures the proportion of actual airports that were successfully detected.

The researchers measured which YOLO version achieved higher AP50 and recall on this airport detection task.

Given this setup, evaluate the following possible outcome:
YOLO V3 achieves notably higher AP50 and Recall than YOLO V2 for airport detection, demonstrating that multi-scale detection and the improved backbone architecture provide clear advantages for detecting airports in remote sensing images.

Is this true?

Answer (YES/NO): NO